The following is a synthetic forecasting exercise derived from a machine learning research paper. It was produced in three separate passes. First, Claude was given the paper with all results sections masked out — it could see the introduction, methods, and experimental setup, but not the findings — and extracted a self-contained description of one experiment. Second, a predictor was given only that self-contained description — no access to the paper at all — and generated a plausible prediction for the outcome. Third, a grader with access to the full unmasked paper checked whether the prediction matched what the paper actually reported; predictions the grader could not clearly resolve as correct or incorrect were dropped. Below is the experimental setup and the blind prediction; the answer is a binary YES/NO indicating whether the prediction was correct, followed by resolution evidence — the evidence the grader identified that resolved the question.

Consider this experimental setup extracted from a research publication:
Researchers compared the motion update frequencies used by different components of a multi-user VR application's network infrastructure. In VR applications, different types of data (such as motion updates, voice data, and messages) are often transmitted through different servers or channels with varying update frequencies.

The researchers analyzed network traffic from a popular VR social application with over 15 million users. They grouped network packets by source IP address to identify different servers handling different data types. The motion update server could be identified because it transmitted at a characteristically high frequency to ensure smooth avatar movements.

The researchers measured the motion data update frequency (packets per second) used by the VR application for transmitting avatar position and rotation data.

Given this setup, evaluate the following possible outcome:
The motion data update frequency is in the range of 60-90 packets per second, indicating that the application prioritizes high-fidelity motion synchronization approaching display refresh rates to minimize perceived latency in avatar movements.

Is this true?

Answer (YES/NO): NO